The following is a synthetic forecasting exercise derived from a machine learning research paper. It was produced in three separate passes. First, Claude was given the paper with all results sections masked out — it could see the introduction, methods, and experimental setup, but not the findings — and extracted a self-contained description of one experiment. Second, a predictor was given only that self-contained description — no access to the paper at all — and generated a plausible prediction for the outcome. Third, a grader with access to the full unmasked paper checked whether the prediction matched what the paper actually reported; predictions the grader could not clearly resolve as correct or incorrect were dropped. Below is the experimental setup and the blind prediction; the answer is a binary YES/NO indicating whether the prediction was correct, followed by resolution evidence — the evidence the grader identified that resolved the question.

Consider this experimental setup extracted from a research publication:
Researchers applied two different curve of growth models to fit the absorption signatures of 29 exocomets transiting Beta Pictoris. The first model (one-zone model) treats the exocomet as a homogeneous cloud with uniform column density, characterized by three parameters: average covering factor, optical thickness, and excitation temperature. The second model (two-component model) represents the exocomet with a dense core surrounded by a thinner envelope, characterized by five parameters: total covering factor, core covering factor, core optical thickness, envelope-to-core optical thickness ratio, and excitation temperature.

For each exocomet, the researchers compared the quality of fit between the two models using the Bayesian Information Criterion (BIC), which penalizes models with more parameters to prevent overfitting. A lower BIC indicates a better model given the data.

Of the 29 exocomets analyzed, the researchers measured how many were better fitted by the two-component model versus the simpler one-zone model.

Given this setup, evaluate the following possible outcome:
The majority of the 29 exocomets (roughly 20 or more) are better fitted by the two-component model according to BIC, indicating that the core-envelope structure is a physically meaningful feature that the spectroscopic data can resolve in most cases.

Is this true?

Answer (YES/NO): NO